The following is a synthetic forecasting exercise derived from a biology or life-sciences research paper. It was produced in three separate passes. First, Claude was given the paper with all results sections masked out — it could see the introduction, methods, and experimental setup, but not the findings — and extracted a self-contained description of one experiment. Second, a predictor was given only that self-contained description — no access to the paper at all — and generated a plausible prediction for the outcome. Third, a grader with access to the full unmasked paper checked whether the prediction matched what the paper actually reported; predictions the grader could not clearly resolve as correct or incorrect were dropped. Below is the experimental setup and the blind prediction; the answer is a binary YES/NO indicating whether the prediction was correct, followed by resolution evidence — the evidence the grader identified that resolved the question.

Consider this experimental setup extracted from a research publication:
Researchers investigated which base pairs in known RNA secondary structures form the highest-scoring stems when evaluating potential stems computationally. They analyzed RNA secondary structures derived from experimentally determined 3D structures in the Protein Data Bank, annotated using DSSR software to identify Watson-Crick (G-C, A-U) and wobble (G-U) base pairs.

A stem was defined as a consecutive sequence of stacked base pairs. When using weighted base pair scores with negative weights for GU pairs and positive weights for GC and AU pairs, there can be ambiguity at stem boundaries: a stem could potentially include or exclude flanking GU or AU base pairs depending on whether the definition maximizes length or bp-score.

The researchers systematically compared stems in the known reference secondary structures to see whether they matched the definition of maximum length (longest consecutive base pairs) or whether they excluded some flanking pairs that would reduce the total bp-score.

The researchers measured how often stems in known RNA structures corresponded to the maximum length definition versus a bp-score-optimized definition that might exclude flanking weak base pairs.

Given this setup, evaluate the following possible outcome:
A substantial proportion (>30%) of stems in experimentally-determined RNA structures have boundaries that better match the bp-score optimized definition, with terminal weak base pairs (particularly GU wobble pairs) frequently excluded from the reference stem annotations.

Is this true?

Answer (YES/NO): NO